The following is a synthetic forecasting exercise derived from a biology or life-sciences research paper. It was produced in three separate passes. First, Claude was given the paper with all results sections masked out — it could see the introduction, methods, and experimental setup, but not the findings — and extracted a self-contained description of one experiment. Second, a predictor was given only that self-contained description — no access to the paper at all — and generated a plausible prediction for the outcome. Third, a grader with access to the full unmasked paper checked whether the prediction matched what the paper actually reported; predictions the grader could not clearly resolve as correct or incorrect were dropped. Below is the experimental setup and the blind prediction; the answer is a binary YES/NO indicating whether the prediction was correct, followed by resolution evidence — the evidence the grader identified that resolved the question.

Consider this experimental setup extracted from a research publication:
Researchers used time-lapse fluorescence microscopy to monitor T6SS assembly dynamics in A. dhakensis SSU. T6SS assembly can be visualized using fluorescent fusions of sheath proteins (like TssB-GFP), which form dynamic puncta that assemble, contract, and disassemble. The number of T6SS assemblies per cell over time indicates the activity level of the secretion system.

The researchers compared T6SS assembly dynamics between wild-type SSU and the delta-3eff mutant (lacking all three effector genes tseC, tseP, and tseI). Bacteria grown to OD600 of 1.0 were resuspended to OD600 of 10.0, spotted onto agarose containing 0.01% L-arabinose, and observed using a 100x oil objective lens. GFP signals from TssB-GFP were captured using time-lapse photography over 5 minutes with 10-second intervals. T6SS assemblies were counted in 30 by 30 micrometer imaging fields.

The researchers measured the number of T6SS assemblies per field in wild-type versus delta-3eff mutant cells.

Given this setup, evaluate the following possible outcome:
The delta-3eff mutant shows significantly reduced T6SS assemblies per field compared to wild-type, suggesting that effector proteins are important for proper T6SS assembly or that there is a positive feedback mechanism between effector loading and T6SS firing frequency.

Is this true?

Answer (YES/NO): YES